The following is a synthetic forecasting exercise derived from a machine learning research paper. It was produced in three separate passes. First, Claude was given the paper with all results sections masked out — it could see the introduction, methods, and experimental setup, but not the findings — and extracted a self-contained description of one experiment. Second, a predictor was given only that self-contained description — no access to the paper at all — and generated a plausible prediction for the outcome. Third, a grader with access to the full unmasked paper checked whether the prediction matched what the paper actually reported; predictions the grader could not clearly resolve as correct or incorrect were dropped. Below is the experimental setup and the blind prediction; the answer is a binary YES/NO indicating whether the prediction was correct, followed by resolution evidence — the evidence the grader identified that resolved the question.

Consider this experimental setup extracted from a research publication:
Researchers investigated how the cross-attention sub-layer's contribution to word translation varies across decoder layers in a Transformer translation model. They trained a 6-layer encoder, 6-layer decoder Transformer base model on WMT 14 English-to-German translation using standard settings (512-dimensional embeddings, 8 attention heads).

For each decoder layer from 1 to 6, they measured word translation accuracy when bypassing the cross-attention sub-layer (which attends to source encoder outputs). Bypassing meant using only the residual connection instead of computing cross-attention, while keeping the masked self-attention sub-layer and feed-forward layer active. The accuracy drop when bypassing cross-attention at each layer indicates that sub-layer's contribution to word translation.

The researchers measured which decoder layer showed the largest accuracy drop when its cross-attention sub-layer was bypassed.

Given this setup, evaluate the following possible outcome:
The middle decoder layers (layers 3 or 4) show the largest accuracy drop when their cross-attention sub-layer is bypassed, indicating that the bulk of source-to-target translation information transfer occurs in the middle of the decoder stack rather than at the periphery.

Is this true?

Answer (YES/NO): YES